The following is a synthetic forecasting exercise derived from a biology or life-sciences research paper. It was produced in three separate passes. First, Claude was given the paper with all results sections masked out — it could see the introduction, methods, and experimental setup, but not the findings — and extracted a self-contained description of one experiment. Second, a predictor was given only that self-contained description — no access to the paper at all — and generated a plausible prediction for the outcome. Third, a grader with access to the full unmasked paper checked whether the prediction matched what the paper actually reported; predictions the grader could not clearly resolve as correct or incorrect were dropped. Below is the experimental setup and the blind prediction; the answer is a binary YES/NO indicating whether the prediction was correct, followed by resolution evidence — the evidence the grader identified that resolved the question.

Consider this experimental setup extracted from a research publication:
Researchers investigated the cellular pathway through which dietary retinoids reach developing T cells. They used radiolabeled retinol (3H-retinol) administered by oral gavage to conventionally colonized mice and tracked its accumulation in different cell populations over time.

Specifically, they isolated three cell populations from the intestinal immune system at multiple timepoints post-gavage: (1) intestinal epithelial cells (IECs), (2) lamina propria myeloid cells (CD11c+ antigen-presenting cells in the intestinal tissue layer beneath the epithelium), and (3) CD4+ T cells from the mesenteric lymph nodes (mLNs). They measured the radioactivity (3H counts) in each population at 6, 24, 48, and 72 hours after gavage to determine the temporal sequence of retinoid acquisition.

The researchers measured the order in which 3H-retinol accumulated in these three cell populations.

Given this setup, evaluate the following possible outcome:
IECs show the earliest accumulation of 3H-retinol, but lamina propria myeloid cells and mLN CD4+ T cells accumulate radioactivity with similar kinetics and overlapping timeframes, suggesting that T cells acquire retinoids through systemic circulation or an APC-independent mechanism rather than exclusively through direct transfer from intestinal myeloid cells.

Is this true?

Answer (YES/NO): NO